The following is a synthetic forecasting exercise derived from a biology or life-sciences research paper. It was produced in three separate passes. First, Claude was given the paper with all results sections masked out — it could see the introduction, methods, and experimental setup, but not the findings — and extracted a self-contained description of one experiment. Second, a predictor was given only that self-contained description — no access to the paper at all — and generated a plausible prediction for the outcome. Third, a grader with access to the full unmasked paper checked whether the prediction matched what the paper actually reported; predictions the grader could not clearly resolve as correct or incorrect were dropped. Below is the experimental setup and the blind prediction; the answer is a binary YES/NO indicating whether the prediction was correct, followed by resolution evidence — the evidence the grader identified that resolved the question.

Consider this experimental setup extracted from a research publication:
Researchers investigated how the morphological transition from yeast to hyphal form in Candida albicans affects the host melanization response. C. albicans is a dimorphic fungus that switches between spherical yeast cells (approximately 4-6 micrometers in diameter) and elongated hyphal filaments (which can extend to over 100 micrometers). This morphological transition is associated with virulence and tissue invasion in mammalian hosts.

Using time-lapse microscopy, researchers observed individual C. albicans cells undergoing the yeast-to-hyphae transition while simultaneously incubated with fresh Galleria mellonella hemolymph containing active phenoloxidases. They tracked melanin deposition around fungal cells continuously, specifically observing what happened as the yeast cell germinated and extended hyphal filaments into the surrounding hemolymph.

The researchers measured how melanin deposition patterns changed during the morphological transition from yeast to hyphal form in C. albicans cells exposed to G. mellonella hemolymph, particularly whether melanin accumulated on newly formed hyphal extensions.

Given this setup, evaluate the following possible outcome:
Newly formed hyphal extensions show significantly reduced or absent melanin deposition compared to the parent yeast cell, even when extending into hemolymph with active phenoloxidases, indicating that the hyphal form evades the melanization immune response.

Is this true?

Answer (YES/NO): YES